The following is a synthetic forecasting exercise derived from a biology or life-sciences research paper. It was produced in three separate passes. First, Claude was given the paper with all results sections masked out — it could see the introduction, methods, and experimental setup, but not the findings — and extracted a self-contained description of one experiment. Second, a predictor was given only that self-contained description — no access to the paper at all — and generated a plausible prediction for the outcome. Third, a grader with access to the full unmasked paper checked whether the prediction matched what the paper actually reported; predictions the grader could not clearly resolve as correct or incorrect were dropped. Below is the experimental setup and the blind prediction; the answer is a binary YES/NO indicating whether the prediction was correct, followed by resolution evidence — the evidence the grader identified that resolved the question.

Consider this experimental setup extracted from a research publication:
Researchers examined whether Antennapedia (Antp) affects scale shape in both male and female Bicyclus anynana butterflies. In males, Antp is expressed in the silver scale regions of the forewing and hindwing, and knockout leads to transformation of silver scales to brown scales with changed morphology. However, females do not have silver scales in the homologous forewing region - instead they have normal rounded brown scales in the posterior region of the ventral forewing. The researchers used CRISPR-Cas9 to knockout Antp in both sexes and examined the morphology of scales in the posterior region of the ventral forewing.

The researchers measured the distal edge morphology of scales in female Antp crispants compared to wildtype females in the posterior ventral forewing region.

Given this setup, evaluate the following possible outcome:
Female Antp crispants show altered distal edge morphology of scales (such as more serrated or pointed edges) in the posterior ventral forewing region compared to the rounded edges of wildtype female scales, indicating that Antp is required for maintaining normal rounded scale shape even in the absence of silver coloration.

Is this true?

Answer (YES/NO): YES